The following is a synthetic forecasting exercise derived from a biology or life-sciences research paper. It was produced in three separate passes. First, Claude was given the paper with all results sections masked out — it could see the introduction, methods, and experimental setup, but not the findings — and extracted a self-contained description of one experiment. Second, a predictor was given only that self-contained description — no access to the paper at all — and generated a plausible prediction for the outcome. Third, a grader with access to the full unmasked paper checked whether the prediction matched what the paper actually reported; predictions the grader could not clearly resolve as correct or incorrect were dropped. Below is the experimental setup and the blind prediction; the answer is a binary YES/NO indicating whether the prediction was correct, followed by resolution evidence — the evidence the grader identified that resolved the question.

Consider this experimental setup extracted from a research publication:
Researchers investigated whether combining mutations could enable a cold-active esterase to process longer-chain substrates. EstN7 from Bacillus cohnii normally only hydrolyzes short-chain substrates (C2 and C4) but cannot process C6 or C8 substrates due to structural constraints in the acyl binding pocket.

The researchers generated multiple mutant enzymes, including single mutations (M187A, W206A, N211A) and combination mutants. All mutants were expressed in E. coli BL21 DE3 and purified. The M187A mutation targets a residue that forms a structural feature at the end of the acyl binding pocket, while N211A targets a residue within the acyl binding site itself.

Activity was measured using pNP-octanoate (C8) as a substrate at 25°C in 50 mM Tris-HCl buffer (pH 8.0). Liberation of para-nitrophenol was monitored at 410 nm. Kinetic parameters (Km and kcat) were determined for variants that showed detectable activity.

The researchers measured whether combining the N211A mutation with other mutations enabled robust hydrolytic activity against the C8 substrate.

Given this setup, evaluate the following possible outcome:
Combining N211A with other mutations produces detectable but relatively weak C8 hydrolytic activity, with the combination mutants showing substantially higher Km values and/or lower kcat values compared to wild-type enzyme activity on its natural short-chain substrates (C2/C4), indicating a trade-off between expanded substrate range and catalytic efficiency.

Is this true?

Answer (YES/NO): YES